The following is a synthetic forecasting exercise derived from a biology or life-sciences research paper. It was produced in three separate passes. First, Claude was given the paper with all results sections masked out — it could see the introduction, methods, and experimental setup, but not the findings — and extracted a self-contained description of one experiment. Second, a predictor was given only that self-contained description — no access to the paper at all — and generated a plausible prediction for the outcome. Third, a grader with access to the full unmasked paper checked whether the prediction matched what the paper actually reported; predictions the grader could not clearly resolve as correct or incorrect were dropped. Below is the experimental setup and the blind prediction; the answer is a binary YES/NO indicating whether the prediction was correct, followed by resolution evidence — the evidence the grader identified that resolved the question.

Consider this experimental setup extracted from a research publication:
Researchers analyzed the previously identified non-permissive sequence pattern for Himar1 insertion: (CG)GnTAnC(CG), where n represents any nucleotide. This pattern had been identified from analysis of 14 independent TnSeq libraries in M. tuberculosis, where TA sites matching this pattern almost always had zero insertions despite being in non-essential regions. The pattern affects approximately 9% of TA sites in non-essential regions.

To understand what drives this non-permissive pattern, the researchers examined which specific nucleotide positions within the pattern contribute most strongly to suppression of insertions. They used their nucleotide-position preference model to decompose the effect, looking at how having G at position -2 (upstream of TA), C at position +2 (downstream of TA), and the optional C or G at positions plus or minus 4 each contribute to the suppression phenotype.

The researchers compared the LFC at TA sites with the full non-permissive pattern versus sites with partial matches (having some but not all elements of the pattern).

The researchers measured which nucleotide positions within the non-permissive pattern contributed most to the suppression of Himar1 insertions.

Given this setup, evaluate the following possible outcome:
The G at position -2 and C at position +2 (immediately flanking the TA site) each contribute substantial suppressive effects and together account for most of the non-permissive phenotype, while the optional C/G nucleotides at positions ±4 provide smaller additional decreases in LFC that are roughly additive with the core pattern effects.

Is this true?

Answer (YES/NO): NO